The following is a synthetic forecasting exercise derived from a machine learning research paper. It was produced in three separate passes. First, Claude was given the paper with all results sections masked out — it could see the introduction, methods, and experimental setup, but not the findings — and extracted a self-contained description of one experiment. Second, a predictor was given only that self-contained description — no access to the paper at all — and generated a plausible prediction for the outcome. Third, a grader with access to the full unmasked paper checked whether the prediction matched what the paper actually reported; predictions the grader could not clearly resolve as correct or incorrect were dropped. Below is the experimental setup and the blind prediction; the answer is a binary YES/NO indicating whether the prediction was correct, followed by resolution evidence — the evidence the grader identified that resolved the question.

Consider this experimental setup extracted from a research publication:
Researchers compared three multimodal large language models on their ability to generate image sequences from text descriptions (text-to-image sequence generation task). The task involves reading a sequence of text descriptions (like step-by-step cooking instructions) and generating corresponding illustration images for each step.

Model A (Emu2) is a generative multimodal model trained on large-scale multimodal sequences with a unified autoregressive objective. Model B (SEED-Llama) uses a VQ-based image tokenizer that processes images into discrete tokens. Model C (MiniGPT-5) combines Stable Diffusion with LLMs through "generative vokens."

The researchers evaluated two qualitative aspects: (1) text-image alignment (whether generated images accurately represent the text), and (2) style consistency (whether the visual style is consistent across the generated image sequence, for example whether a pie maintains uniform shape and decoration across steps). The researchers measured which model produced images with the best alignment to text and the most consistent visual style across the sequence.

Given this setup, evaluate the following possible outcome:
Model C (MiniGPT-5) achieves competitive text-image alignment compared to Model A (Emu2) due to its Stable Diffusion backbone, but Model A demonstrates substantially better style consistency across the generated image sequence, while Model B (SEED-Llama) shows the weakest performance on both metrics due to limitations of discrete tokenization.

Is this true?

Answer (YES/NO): NO